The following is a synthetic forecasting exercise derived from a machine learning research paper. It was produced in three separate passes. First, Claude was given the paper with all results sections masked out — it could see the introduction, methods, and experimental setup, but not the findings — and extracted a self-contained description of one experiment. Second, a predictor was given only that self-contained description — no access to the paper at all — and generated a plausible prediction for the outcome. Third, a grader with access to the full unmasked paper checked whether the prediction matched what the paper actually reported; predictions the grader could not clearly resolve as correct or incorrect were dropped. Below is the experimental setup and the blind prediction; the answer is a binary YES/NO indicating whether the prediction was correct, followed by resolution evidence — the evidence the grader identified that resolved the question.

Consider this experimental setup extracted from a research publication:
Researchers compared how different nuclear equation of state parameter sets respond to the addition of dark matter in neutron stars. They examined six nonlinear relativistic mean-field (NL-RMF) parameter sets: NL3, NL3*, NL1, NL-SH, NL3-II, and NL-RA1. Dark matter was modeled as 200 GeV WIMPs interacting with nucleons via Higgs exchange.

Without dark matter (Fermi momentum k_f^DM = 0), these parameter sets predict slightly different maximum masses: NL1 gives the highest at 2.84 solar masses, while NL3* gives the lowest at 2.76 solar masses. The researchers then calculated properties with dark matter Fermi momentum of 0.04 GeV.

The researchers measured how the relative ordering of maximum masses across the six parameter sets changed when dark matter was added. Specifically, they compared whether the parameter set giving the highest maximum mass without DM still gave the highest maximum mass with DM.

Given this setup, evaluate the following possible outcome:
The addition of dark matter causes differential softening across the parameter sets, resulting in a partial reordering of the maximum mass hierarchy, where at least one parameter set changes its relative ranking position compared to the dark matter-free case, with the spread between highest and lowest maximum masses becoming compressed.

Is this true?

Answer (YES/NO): YES